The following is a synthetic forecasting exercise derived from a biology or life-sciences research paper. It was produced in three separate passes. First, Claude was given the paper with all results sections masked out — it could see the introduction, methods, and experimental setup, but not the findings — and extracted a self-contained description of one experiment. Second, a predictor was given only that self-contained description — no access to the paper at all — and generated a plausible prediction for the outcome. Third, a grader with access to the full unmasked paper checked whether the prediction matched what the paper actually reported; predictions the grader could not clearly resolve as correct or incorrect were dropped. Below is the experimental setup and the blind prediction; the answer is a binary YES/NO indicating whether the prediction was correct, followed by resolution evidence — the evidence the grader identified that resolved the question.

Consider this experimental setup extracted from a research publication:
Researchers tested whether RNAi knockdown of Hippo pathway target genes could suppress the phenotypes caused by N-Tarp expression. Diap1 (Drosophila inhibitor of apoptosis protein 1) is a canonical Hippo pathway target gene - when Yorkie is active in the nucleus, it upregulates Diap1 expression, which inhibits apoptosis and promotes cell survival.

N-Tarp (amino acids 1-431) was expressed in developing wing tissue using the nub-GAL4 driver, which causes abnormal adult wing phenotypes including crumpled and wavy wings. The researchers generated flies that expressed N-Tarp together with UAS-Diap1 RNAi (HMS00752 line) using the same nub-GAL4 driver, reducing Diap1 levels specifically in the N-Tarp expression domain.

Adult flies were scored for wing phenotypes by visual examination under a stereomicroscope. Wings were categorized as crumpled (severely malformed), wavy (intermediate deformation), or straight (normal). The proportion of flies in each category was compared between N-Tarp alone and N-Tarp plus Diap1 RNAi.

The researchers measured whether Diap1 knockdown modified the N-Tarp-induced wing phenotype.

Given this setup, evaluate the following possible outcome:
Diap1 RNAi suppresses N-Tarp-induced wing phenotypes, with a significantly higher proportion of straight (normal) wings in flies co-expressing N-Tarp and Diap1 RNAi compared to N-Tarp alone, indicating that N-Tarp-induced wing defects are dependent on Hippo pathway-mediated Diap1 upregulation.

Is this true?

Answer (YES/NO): YES